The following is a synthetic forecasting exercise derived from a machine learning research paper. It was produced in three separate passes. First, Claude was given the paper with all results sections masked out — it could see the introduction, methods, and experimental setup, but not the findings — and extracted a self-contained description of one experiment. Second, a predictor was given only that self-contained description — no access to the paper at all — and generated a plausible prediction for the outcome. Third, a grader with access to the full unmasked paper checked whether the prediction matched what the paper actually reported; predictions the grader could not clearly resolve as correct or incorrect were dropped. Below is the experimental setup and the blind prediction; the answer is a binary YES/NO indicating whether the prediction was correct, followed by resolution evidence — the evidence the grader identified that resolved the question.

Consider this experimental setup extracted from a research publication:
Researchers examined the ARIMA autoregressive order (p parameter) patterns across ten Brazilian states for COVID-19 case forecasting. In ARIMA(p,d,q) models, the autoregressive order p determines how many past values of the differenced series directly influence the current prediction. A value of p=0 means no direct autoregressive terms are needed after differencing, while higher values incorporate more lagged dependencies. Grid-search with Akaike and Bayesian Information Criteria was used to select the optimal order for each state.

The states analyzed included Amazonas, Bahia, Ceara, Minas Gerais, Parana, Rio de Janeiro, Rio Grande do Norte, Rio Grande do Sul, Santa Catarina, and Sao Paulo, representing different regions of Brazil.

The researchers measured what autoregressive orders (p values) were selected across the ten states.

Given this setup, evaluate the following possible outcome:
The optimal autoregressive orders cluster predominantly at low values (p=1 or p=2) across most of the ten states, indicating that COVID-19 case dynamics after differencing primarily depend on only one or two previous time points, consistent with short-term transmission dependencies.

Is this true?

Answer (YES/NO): NO